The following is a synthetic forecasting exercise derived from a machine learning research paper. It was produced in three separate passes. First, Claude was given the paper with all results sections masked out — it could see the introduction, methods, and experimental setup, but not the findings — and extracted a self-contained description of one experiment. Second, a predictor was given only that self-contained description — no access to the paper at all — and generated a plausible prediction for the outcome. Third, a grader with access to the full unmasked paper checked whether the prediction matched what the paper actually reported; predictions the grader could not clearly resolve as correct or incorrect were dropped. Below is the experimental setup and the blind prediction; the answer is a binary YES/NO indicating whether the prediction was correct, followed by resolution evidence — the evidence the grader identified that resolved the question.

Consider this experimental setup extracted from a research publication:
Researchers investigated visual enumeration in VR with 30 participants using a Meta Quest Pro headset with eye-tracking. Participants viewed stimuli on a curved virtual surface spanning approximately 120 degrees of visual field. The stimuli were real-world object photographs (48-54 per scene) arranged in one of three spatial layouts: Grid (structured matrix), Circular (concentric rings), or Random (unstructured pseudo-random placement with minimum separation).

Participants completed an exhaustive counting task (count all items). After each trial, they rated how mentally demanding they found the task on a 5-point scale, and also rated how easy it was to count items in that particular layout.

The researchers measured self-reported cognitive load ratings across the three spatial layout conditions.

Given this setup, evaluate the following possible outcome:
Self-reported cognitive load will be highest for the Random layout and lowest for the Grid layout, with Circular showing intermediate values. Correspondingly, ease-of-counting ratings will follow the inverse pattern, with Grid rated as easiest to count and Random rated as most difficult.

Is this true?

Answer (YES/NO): YES